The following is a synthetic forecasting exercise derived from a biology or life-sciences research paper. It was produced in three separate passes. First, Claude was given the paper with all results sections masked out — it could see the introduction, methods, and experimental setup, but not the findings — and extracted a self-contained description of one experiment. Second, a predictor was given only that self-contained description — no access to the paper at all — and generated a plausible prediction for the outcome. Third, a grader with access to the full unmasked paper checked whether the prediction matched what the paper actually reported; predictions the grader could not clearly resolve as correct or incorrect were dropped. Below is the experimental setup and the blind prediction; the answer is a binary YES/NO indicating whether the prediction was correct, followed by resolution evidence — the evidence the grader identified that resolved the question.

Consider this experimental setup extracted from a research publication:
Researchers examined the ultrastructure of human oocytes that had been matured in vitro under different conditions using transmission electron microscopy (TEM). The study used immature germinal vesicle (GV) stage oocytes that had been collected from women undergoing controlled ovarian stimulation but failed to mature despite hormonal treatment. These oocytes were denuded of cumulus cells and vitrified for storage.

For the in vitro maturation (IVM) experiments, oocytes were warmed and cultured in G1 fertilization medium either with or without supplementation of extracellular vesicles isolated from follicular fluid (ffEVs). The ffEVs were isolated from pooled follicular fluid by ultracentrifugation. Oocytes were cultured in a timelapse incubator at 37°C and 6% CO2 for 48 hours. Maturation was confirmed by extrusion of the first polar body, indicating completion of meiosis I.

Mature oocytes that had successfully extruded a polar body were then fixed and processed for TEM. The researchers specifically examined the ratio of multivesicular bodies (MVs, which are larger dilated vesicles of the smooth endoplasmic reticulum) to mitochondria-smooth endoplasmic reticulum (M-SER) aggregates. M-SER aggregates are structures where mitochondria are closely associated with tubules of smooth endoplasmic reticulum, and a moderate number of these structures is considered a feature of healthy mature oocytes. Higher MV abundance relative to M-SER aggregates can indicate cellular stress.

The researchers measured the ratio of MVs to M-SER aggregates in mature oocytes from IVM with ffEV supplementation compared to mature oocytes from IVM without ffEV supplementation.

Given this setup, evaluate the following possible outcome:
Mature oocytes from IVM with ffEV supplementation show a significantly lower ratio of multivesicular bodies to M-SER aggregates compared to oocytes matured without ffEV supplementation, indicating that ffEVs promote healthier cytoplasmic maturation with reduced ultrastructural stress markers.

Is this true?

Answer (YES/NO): YES